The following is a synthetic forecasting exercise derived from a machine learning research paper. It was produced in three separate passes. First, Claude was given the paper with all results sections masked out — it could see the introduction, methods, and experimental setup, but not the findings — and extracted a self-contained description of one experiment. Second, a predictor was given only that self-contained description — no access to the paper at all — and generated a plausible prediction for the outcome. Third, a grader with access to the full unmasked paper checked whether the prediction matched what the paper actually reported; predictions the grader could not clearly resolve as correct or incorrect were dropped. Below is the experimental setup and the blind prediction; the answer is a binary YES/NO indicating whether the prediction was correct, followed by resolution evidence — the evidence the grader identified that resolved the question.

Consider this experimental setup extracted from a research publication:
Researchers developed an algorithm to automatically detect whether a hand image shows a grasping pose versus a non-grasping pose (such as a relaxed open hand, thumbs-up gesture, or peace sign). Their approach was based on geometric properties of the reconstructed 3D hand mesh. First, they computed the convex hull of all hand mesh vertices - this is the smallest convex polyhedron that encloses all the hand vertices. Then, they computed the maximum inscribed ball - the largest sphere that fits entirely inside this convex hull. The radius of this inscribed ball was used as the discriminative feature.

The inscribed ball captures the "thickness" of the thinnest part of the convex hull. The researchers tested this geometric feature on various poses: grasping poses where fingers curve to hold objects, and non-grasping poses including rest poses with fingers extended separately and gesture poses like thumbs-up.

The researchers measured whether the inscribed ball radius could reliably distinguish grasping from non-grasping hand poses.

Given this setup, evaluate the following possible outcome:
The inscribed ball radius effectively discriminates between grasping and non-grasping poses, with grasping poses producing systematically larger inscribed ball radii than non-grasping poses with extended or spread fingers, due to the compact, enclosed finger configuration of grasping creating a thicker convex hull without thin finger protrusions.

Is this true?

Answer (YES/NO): YES